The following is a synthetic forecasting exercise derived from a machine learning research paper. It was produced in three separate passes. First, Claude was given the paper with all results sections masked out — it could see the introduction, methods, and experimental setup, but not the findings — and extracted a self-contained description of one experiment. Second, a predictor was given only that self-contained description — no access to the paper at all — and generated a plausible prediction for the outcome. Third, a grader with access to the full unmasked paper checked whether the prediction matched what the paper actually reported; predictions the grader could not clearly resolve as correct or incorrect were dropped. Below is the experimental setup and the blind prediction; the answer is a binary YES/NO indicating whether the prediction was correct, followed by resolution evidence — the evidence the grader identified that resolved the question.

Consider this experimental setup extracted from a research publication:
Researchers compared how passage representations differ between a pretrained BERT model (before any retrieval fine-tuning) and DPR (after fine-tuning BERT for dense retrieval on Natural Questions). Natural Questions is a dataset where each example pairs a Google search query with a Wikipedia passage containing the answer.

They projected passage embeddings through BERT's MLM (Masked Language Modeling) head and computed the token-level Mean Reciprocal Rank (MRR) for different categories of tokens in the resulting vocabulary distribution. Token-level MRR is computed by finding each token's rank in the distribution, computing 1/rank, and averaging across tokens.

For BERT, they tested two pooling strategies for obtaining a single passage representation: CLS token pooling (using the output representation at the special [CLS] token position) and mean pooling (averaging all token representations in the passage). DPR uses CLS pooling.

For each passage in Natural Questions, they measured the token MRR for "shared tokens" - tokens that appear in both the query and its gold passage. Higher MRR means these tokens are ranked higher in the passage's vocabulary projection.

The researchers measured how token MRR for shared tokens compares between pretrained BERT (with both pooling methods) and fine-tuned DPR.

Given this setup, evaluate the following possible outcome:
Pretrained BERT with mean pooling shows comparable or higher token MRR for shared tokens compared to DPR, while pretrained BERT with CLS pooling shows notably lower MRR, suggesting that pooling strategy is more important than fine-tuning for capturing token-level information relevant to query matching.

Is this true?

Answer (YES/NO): NO